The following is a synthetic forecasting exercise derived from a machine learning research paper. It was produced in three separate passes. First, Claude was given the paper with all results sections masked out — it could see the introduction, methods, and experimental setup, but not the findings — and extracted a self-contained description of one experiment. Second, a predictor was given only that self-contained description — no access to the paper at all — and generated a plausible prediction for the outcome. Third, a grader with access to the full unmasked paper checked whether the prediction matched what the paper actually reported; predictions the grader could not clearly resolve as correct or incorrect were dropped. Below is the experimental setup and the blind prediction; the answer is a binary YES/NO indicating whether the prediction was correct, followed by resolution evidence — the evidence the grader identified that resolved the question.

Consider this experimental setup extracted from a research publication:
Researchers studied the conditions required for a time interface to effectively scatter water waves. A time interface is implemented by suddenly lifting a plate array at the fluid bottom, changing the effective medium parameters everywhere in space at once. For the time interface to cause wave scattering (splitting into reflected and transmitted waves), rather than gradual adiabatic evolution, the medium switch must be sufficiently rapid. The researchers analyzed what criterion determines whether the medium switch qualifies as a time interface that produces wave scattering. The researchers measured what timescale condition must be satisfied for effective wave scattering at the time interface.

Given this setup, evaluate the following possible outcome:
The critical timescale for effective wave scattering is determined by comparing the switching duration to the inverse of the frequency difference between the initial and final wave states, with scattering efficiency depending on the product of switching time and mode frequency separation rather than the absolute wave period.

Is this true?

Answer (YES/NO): NO